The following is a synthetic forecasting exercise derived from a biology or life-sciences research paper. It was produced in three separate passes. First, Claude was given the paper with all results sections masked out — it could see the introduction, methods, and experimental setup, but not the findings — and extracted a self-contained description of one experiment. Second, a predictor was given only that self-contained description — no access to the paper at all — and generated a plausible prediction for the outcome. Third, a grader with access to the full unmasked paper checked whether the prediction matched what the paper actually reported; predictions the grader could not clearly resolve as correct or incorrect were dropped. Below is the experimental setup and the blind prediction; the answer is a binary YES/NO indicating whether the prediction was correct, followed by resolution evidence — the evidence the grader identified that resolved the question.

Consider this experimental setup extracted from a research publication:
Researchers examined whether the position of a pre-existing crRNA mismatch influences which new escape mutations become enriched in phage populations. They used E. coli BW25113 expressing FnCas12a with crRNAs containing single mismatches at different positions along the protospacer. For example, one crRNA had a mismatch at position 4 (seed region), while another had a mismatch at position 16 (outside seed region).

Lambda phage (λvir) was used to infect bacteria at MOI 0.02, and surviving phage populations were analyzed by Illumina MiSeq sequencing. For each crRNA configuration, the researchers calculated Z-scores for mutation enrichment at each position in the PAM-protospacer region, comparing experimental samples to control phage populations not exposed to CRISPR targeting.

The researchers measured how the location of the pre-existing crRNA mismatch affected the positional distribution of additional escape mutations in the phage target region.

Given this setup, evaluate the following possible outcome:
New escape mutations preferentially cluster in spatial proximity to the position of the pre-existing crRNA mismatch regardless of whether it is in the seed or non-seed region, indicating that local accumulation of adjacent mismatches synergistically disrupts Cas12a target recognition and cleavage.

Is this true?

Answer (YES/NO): NO